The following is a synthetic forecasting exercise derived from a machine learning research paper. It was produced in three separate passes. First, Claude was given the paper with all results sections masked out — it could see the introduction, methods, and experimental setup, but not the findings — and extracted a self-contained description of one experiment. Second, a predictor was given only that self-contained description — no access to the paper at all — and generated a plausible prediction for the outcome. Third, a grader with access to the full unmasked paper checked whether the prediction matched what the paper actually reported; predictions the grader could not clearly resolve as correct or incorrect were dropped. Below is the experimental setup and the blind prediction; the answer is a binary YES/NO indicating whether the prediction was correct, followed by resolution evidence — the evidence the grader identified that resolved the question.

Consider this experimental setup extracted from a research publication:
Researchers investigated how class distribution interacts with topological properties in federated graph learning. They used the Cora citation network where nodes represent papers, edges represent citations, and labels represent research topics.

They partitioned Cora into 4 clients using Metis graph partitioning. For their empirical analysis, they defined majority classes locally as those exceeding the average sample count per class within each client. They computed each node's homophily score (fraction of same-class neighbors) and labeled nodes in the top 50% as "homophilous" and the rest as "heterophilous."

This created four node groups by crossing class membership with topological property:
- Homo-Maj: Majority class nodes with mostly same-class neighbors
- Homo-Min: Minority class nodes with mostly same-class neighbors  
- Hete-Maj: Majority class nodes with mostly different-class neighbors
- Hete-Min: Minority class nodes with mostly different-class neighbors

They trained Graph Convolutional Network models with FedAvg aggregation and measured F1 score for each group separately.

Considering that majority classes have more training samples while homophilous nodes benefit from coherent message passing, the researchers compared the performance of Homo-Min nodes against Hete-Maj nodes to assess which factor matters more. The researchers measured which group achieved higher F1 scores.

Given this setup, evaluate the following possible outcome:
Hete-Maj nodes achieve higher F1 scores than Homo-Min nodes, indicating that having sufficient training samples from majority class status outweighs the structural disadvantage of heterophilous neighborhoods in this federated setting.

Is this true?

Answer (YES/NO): NO